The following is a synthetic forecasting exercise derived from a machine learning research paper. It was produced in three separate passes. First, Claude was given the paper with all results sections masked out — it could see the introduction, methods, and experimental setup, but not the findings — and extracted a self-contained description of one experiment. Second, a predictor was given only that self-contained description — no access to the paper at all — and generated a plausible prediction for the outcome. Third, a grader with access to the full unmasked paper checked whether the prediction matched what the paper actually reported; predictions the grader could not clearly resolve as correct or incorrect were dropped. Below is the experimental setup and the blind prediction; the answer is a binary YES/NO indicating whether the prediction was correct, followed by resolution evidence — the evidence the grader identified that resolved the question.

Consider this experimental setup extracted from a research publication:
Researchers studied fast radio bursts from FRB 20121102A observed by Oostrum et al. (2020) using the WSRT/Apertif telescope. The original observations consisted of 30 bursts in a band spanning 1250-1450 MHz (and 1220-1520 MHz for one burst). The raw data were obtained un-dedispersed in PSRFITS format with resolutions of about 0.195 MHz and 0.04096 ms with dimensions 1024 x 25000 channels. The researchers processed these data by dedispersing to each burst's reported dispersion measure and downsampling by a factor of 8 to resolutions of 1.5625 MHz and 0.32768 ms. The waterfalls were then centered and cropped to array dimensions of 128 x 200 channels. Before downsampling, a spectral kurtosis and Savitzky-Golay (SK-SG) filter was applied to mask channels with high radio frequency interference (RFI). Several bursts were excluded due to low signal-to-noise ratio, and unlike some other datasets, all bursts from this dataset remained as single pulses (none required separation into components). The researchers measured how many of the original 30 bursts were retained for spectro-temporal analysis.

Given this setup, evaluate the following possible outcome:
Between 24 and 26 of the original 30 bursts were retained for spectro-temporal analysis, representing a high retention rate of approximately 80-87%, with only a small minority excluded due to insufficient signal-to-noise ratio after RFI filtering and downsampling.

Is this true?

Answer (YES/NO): NO